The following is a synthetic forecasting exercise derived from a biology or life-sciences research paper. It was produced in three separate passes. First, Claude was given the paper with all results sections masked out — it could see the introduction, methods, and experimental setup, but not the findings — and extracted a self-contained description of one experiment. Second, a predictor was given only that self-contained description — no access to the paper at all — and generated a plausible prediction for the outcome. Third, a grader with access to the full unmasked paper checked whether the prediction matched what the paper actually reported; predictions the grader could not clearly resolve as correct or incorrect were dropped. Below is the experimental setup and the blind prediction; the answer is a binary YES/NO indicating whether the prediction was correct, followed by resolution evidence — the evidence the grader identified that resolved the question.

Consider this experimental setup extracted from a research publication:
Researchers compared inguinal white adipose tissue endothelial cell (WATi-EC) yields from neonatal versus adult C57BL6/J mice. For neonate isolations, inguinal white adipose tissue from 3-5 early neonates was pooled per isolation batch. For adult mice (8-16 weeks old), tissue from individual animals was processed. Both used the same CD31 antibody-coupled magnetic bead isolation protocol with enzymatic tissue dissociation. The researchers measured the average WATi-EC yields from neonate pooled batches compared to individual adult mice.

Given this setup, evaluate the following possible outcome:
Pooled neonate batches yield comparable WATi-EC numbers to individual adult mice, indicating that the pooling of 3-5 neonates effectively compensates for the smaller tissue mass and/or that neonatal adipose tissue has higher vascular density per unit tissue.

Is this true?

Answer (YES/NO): NO